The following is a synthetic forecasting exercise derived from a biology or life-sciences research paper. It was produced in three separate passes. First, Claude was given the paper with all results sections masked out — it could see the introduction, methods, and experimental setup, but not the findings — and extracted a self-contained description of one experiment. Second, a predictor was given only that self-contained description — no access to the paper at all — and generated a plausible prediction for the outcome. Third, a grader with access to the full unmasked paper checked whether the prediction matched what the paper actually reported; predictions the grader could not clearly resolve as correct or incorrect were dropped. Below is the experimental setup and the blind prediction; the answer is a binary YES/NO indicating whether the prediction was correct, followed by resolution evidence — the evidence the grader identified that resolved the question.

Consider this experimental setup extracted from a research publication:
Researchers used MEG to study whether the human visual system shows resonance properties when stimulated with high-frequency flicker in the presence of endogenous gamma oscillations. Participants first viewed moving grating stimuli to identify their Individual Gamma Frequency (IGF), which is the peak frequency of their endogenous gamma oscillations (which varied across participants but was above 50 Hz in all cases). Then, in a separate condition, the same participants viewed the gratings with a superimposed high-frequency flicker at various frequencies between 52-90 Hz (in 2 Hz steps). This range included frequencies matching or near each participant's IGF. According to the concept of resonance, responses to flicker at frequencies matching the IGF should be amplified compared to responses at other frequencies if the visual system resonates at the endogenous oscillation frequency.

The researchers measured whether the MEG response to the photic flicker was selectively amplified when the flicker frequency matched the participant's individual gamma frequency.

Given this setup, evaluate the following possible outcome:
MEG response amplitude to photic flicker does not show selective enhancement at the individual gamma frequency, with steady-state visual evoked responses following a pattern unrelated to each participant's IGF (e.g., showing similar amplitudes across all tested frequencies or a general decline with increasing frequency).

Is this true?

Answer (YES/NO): YES